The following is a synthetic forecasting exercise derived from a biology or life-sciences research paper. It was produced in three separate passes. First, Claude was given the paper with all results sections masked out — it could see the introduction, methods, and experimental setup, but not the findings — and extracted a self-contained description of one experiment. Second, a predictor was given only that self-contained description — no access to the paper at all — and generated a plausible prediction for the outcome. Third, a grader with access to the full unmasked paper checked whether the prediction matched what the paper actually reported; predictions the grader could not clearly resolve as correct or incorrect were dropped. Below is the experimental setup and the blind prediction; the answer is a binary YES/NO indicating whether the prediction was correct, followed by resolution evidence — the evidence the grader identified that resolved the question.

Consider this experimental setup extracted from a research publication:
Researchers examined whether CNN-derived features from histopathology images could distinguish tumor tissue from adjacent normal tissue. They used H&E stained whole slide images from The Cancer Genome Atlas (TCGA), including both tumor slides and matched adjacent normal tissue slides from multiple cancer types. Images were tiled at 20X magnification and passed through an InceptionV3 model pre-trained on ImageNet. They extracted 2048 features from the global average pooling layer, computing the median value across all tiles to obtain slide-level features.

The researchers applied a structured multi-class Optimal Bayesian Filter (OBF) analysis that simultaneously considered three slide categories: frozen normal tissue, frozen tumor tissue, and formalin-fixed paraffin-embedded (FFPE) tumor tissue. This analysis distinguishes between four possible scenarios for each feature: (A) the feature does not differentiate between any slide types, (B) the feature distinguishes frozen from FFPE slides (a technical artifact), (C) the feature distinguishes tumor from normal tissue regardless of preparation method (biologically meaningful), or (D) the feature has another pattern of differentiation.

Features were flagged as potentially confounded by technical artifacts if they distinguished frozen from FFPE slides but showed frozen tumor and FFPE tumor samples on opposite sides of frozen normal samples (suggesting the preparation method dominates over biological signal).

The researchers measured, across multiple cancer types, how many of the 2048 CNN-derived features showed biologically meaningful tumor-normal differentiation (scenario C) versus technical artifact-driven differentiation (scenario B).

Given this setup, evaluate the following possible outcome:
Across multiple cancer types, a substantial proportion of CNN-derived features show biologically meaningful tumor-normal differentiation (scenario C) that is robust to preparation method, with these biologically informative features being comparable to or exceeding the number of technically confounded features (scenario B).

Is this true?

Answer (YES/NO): YES